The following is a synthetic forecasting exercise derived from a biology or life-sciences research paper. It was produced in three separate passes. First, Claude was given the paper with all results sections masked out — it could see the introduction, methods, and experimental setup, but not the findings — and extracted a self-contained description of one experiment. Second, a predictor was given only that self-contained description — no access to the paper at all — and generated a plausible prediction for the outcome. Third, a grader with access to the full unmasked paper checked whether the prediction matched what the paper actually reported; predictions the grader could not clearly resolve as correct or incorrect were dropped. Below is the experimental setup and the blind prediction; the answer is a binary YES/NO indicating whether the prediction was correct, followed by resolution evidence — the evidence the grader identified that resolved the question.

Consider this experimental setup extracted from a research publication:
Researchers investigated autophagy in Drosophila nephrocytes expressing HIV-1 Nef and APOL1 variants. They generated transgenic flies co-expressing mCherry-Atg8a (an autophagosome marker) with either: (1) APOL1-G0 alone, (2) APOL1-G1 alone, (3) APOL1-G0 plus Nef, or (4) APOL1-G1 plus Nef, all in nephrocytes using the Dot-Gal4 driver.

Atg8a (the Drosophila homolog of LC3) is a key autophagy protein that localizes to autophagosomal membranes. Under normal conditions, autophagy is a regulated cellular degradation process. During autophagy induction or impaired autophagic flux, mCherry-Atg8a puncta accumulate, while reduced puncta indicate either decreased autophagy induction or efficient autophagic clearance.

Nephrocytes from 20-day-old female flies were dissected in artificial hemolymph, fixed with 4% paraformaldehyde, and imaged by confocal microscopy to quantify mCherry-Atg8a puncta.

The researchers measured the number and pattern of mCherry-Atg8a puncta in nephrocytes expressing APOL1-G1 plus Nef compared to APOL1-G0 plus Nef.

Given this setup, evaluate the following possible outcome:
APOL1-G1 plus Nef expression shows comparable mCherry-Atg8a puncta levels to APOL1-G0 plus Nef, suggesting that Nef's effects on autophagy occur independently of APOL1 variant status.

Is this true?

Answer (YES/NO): NO